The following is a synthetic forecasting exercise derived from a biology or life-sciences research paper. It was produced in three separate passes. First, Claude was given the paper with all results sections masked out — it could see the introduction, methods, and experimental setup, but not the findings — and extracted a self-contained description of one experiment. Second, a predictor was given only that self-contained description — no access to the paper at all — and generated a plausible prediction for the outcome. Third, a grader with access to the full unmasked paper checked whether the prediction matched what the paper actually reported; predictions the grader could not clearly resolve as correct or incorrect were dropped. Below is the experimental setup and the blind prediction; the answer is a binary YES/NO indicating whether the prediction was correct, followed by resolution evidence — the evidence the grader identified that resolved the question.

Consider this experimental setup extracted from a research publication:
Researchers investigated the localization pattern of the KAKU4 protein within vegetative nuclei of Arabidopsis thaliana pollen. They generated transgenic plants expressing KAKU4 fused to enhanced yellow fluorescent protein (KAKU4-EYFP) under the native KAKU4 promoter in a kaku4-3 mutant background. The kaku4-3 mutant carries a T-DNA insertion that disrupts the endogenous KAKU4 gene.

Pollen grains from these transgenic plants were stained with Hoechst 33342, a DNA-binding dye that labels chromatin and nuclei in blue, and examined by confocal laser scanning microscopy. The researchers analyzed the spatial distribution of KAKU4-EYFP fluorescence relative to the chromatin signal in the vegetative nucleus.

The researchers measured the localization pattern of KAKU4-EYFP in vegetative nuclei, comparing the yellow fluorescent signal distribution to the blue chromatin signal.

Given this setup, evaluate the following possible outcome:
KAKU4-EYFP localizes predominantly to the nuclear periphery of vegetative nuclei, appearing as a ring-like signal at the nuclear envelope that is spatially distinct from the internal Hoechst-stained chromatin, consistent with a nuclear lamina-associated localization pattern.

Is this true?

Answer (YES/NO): YES